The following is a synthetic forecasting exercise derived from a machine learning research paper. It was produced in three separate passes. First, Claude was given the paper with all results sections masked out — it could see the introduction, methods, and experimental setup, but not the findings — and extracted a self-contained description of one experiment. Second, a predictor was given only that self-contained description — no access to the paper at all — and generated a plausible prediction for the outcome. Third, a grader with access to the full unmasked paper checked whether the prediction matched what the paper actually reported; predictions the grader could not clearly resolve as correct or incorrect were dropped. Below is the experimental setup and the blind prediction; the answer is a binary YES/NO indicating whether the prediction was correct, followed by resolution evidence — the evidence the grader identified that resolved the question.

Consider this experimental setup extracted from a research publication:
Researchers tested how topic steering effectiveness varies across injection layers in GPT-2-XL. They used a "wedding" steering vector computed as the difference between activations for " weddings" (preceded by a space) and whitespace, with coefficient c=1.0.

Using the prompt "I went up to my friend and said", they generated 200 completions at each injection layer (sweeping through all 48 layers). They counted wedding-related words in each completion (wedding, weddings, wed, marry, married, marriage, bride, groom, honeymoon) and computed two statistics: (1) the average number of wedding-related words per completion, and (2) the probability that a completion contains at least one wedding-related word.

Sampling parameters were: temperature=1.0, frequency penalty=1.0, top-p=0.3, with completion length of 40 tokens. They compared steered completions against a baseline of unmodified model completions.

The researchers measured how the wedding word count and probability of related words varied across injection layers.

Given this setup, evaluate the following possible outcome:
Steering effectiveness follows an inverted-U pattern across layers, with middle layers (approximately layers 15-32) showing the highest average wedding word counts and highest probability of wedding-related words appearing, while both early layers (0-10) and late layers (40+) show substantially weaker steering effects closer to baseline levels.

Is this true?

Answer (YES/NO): NO